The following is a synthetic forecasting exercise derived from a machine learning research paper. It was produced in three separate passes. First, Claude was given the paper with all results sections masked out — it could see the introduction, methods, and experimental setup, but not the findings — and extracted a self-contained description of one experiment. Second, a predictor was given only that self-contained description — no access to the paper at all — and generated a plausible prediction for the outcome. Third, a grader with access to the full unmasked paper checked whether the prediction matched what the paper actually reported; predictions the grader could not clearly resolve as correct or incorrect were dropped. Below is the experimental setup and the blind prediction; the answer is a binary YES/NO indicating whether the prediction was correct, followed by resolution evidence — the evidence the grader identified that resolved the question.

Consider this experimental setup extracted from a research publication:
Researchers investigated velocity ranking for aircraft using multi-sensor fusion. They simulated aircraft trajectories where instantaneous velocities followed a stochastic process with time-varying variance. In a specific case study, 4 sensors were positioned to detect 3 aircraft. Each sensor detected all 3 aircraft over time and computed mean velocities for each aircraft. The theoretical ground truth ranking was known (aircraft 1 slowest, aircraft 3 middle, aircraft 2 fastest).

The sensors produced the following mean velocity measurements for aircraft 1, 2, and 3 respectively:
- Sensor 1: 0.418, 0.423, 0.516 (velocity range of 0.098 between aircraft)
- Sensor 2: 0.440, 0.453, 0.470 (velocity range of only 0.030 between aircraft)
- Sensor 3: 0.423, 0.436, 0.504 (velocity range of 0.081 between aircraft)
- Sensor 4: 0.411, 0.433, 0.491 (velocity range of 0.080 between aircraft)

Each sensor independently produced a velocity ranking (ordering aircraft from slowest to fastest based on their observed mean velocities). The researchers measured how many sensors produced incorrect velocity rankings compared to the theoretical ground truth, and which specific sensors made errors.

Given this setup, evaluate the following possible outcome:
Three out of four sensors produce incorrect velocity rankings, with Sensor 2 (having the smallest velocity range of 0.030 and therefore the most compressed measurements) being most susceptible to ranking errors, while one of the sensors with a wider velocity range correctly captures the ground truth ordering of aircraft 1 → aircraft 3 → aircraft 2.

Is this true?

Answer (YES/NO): NO